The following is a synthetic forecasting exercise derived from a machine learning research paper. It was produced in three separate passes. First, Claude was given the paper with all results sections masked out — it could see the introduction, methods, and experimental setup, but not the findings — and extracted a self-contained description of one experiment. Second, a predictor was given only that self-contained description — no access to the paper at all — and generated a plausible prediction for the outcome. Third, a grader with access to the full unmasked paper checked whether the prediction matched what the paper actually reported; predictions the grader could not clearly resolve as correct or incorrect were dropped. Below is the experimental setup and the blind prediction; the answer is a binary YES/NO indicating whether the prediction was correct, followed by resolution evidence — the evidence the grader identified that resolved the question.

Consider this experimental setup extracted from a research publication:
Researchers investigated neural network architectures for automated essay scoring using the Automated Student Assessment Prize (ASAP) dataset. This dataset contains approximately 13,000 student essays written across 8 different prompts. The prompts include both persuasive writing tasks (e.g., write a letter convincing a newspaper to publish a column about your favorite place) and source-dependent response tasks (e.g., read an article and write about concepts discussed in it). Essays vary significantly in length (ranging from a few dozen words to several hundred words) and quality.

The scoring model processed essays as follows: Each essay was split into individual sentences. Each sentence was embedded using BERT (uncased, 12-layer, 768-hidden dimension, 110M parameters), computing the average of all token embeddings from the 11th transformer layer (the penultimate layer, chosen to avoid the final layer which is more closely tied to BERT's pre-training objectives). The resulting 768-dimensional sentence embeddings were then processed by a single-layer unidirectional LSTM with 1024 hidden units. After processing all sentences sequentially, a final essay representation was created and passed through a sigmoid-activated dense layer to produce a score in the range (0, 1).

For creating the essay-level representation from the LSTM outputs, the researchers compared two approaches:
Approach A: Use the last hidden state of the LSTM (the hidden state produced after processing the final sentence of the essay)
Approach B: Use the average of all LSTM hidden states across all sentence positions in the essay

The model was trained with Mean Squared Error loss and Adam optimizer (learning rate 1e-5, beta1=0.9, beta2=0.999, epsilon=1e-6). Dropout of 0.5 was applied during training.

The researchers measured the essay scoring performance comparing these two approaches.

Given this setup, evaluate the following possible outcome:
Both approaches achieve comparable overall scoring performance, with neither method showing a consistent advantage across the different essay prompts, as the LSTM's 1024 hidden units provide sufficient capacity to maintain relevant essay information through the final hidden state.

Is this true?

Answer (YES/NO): NO